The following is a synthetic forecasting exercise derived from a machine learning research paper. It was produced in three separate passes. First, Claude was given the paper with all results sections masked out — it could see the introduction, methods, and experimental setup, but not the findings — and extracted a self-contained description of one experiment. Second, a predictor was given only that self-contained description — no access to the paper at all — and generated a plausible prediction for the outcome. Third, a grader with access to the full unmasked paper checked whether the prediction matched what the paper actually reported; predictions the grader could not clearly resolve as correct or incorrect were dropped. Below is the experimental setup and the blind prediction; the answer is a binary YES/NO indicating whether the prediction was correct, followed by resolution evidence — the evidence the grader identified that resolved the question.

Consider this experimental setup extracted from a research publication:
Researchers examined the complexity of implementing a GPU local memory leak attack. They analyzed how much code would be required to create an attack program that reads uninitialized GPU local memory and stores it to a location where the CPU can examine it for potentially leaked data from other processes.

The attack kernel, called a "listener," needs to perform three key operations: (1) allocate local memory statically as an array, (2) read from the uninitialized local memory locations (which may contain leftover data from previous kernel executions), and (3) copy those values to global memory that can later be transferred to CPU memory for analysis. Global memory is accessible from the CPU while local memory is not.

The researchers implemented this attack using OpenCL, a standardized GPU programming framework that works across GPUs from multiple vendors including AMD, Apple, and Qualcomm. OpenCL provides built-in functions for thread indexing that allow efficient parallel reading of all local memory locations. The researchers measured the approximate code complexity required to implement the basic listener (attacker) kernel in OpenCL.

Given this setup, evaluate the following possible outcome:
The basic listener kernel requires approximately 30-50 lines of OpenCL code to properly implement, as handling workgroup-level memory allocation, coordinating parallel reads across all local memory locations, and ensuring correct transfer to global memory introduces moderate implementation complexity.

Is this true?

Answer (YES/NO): NO